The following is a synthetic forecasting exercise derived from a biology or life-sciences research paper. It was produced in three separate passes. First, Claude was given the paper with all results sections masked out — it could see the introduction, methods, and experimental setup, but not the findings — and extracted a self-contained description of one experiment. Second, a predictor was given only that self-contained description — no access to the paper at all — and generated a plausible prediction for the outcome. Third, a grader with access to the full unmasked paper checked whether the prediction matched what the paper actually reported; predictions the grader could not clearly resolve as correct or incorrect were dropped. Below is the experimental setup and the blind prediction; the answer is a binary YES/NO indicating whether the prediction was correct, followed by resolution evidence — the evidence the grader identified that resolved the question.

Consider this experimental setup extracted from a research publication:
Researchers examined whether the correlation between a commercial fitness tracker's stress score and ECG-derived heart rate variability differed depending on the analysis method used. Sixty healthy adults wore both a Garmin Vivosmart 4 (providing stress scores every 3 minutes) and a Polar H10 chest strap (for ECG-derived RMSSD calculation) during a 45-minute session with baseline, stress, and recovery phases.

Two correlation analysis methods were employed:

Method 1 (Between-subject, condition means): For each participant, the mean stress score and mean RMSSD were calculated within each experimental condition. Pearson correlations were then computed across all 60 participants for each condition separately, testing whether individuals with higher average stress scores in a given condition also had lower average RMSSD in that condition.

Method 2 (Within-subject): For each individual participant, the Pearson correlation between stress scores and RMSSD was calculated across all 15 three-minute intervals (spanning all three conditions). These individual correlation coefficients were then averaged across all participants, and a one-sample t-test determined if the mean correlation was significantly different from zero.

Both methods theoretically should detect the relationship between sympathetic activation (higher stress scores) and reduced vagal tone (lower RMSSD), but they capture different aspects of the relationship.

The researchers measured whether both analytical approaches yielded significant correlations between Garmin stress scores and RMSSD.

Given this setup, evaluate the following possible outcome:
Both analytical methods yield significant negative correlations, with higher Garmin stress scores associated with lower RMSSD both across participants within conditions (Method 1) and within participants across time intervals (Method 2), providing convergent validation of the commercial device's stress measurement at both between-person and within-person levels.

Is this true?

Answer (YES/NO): YES